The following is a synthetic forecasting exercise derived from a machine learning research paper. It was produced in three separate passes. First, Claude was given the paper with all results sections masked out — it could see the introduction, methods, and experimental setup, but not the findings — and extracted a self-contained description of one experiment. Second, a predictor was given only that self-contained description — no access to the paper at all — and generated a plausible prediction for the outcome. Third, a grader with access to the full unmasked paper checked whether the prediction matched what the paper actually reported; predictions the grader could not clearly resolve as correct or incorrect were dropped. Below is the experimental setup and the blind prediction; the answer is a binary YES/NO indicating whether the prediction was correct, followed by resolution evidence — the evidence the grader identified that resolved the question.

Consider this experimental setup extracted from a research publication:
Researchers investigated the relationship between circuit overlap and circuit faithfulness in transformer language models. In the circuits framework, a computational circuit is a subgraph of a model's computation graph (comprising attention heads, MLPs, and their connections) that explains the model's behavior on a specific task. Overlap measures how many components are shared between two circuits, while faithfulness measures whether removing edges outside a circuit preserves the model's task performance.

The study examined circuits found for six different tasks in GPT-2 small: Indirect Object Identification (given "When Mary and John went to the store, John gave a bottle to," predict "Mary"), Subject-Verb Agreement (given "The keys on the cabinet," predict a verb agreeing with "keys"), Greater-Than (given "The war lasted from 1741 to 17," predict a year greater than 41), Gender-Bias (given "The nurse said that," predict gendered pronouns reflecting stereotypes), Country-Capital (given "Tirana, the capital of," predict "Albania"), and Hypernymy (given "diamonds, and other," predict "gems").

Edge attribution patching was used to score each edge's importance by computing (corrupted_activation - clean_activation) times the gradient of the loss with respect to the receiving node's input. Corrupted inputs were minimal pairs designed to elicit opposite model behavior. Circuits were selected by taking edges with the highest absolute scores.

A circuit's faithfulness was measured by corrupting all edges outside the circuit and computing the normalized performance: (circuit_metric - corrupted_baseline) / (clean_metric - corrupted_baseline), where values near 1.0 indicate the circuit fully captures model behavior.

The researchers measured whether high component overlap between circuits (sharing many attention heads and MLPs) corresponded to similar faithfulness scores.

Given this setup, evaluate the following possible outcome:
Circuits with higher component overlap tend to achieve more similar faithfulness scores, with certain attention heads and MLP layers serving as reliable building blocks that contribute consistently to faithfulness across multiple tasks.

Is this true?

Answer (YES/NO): NO